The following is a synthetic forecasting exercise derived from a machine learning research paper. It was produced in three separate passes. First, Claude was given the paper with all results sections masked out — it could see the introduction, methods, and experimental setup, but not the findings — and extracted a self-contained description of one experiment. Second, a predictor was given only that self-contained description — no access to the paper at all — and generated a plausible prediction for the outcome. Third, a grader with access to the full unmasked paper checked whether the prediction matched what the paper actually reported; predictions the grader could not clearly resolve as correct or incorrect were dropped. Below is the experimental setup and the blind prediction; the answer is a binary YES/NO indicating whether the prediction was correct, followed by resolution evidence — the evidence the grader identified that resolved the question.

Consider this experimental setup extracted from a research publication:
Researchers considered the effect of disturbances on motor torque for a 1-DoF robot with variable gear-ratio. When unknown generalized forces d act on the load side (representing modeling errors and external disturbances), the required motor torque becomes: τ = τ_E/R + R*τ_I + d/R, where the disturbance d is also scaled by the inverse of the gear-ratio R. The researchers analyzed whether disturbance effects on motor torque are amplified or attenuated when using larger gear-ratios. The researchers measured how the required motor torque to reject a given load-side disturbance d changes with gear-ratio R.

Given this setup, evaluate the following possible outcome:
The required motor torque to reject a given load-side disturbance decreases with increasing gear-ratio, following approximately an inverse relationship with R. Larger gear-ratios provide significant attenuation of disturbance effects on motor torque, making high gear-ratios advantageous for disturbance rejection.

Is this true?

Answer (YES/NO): YES